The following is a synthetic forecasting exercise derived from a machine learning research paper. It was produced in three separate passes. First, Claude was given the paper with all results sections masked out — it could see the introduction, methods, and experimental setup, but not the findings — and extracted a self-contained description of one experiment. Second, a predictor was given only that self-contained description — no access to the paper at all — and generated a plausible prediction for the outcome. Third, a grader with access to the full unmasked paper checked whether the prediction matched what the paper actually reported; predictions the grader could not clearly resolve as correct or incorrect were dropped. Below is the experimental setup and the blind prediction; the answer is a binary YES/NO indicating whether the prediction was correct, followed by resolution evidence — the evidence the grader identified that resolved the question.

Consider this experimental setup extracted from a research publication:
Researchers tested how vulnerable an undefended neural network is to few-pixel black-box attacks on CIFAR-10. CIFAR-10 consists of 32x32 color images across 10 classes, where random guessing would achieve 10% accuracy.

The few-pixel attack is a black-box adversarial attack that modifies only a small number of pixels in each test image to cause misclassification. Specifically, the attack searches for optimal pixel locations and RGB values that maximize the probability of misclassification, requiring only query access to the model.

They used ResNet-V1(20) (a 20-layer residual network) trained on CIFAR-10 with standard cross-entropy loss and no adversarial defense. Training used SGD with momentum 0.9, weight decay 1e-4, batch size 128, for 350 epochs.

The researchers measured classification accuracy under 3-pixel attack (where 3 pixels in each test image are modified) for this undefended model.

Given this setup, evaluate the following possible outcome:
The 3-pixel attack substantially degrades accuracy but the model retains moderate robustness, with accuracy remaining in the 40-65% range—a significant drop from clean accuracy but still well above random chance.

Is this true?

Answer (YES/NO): NO